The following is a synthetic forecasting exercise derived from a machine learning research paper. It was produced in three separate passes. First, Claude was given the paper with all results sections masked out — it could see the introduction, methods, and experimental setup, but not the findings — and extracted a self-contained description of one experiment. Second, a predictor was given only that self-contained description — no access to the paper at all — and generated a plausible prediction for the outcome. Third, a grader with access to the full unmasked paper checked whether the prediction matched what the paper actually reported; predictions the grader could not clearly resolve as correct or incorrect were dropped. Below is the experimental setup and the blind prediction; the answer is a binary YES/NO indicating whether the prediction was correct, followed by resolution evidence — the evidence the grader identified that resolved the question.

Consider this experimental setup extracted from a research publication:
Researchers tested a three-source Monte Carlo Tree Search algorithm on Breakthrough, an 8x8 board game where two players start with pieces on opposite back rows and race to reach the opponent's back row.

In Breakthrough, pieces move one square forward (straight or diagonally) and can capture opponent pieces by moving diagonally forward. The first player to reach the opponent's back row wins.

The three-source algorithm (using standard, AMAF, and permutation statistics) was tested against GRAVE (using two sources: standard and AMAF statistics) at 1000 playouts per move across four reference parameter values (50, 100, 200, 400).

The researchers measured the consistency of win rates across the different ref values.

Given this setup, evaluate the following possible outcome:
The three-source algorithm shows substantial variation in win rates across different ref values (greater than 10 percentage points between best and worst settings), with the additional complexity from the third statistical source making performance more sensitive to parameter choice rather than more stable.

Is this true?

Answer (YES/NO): NO